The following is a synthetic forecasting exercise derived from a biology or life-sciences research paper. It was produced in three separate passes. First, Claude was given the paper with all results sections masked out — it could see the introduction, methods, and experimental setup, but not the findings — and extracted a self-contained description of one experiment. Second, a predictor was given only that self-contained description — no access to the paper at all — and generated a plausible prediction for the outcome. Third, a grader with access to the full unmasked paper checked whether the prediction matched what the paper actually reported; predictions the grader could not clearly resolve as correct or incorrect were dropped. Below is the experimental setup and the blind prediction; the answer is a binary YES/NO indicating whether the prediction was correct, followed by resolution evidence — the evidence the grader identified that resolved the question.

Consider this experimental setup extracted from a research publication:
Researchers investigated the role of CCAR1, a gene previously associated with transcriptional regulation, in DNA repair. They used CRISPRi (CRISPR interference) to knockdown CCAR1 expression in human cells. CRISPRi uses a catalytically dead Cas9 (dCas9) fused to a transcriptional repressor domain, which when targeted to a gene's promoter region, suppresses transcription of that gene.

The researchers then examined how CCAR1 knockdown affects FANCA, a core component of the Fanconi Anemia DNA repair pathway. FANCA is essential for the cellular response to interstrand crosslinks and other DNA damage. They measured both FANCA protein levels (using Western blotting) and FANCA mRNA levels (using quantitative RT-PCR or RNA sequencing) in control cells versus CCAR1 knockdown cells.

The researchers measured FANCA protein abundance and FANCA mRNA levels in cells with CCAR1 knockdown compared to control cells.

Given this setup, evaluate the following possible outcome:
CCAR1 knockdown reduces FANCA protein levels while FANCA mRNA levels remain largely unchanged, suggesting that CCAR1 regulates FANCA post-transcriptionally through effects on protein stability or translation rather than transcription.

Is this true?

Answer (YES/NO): NO